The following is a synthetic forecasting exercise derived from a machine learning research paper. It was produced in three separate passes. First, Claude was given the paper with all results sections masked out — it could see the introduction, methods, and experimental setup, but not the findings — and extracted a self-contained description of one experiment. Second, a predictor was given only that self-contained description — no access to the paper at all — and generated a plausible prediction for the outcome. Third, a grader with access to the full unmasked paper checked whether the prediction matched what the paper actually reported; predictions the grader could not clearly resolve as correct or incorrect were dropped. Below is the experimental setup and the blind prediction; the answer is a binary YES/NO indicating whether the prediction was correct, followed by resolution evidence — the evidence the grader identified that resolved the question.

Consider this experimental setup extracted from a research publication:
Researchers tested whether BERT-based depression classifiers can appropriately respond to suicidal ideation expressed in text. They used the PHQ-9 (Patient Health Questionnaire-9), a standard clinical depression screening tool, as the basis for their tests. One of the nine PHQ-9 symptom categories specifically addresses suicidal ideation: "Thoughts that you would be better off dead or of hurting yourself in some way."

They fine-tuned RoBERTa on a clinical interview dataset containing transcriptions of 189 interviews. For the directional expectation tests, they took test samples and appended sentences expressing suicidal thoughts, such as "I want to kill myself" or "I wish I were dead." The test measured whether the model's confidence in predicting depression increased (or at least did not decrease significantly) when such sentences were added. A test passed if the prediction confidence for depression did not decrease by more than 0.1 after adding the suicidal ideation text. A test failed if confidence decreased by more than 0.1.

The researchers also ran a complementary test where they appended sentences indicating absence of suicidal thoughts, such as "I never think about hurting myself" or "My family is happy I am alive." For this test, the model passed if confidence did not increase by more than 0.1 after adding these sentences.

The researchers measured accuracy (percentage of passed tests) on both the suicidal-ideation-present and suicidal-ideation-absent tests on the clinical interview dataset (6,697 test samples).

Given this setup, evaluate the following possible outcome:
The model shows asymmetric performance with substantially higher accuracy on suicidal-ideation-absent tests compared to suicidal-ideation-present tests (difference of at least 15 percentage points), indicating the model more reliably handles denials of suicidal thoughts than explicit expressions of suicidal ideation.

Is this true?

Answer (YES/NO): NO